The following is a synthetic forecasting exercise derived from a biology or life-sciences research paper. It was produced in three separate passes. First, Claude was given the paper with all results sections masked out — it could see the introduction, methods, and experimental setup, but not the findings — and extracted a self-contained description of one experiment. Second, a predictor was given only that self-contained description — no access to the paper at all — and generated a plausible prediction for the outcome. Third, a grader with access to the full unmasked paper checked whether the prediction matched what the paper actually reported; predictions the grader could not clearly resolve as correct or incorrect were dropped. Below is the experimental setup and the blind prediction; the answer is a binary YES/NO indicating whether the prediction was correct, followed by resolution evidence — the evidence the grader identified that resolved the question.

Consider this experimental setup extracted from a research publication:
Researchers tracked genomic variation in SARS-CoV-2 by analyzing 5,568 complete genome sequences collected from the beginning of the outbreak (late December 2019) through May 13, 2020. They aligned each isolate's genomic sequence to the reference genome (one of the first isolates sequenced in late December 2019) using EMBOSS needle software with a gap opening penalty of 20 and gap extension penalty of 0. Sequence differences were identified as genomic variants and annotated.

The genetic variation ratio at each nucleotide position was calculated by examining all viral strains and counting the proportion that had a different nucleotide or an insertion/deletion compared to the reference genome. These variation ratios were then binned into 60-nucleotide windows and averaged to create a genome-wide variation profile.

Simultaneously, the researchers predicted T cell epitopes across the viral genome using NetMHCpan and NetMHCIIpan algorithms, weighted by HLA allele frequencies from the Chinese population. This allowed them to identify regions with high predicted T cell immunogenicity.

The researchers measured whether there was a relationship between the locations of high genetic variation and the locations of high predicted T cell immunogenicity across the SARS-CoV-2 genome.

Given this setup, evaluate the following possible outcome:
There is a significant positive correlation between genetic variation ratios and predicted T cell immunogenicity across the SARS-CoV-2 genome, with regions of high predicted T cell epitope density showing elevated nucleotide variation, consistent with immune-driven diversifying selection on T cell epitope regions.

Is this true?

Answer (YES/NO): NO